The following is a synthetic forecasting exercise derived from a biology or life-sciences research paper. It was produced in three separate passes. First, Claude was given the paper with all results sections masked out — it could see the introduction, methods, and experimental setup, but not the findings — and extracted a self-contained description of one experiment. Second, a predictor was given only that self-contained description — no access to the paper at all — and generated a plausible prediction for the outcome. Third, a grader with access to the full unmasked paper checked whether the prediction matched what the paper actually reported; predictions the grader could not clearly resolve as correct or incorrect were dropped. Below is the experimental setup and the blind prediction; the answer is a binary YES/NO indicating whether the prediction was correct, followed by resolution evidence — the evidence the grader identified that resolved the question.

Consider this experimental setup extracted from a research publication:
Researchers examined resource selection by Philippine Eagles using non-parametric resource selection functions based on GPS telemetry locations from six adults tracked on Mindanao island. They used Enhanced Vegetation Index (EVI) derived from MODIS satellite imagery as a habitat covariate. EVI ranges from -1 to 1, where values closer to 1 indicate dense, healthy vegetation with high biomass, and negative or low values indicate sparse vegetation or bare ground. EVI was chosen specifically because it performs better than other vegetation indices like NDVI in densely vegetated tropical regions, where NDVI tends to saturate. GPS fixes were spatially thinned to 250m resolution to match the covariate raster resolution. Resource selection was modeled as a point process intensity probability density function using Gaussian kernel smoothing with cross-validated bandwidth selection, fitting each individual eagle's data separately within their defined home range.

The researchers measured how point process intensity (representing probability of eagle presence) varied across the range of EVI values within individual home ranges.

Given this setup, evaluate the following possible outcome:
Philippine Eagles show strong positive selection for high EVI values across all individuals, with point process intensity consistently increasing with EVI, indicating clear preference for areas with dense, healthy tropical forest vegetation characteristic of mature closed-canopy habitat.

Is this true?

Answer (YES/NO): NO